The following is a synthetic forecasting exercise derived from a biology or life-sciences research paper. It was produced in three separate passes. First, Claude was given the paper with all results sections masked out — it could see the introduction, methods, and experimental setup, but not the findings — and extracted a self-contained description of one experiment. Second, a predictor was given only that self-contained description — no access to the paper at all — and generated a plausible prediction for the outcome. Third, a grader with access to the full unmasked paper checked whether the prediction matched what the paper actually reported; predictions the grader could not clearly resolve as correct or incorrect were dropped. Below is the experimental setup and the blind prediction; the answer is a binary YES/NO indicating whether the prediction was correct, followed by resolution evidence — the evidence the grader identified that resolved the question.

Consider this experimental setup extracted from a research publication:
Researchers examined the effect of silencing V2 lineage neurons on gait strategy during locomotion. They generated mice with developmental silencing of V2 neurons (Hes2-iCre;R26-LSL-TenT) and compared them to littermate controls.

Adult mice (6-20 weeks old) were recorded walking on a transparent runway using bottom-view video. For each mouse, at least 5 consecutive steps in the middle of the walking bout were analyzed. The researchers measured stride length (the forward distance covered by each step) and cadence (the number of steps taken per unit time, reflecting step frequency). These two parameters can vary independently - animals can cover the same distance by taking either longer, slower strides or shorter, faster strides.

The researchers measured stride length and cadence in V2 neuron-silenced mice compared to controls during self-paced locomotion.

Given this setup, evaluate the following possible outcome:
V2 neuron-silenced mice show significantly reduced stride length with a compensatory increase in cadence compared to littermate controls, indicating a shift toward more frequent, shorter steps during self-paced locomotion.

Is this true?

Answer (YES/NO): YES